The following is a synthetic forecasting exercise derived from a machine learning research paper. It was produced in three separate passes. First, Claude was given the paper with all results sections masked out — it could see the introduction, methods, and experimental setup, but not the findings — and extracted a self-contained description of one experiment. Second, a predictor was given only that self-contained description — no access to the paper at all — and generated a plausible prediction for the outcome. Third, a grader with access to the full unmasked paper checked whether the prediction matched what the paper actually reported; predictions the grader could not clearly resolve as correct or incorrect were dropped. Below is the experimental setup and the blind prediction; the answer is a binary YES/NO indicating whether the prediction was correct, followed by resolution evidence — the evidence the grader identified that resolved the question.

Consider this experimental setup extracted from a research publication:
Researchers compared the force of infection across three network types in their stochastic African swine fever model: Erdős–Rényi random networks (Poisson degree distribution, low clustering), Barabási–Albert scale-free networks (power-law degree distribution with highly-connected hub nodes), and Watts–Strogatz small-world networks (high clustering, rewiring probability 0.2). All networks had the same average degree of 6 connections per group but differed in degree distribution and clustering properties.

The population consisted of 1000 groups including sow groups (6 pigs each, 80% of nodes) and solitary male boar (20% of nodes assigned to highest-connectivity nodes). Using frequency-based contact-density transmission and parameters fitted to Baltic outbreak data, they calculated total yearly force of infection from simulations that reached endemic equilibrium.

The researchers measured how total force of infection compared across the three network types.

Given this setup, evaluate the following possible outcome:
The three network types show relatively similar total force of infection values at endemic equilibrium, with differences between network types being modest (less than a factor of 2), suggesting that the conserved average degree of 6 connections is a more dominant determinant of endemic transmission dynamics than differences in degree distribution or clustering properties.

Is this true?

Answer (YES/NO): NO